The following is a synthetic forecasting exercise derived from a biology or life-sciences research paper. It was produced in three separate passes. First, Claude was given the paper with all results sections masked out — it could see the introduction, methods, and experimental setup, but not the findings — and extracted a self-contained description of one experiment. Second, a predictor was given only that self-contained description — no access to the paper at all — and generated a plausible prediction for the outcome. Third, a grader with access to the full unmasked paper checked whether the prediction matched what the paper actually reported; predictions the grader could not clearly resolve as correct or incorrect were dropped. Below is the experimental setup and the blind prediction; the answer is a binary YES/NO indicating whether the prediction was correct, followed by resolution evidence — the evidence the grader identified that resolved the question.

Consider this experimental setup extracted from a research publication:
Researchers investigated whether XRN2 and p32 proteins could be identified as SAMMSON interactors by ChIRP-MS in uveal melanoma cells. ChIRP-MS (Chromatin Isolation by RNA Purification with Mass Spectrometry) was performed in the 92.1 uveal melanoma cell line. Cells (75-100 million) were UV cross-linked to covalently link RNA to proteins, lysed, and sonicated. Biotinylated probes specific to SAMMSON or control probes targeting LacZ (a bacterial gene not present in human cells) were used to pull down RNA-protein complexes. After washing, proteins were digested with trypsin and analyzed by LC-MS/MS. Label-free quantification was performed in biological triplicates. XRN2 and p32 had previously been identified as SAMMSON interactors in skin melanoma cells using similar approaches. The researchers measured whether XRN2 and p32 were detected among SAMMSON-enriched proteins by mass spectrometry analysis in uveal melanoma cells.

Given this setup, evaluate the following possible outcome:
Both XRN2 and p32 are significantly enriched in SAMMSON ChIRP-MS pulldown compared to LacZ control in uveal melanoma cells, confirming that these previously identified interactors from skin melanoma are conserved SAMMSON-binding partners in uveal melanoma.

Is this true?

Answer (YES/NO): NO